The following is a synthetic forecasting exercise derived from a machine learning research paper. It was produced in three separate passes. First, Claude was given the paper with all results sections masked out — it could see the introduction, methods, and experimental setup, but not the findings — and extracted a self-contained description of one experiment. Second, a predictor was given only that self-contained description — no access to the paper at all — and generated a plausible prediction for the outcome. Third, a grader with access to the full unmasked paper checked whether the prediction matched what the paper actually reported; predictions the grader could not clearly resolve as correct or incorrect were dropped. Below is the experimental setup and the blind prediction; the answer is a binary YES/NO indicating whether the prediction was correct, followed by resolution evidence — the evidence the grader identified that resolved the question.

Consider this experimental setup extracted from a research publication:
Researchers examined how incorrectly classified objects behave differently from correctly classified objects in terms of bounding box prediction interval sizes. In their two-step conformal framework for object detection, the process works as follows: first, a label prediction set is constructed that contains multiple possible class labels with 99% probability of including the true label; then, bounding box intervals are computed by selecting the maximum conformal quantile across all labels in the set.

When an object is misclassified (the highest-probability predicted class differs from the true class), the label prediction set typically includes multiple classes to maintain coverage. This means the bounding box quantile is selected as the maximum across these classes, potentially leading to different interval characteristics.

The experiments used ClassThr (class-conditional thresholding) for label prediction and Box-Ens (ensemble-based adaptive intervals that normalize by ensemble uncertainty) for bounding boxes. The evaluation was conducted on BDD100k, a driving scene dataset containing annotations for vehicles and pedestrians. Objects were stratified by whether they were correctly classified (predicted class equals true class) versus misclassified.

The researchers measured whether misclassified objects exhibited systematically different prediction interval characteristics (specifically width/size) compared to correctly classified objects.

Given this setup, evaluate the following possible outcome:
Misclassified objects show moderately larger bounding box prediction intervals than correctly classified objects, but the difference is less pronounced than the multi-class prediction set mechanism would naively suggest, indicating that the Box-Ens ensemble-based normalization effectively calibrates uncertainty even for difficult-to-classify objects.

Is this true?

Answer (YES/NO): NO